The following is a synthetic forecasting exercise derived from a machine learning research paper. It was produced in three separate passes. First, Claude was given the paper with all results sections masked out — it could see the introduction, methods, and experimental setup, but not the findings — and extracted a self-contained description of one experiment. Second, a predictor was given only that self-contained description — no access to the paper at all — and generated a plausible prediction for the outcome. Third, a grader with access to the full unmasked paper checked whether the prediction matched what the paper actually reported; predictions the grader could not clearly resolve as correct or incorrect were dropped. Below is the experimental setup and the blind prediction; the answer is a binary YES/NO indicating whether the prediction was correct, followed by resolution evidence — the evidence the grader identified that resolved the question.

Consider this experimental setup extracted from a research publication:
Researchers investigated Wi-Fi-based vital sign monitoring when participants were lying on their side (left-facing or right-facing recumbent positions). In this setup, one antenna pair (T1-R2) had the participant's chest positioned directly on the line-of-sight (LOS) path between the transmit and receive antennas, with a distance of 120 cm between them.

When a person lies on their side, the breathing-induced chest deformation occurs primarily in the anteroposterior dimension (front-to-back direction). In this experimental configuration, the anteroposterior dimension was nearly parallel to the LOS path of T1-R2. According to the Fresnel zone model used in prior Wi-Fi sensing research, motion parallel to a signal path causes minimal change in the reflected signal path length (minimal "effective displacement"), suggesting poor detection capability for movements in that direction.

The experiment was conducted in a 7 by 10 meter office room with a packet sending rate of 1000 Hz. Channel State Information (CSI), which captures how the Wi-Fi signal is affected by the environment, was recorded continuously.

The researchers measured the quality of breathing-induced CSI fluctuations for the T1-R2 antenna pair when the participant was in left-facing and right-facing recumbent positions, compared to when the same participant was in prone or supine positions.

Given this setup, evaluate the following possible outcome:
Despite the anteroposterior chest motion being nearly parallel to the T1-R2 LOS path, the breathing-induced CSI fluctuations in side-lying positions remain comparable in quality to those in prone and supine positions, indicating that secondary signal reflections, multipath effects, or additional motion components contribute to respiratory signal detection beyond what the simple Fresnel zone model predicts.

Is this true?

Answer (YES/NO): NO